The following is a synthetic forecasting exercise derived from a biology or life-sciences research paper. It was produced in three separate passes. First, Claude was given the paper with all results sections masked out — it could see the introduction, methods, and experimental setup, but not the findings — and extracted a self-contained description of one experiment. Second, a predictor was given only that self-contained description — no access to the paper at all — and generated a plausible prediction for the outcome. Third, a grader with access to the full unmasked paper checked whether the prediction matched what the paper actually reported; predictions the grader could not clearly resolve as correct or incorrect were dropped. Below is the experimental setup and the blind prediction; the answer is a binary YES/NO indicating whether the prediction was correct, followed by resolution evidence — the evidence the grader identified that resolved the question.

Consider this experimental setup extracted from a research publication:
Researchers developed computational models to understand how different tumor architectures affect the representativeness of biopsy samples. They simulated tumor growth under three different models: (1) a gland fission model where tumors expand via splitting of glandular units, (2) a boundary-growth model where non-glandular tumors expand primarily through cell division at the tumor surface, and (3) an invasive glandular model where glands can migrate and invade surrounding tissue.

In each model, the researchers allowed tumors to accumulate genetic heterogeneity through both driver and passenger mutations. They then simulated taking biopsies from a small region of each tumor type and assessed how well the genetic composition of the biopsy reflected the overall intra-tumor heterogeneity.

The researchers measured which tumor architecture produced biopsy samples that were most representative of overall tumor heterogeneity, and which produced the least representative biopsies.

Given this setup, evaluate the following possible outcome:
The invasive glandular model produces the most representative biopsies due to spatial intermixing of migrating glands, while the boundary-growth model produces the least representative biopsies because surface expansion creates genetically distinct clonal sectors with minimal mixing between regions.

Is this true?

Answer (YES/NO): NO